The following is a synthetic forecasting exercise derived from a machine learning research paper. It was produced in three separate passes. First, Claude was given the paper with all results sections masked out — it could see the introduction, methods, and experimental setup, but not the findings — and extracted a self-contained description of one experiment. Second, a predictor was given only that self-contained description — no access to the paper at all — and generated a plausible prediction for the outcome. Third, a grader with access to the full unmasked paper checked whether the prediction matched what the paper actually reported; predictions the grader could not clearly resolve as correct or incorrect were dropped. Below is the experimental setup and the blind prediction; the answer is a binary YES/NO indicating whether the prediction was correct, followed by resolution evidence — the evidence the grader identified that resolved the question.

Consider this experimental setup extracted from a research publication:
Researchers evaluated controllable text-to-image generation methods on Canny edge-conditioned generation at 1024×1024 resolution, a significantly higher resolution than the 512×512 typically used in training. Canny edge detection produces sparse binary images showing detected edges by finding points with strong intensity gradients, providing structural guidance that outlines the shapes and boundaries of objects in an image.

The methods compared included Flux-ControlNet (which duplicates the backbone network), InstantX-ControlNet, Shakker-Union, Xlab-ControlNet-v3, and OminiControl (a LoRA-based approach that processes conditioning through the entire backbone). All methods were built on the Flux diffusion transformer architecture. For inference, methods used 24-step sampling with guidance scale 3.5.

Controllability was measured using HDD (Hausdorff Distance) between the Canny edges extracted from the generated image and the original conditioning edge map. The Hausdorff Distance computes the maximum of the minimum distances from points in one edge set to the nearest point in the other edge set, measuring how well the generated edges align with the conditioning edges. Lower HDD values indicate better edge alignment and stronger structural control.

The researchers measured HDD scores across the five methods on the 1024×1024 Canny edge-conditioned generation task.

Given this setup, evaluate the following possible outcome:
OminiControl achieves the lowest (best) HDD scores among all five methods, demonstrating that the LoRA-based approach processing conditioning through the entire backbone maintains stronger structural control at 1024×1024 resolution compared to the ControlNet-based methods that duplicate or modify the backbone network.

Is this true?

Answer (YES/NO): NO